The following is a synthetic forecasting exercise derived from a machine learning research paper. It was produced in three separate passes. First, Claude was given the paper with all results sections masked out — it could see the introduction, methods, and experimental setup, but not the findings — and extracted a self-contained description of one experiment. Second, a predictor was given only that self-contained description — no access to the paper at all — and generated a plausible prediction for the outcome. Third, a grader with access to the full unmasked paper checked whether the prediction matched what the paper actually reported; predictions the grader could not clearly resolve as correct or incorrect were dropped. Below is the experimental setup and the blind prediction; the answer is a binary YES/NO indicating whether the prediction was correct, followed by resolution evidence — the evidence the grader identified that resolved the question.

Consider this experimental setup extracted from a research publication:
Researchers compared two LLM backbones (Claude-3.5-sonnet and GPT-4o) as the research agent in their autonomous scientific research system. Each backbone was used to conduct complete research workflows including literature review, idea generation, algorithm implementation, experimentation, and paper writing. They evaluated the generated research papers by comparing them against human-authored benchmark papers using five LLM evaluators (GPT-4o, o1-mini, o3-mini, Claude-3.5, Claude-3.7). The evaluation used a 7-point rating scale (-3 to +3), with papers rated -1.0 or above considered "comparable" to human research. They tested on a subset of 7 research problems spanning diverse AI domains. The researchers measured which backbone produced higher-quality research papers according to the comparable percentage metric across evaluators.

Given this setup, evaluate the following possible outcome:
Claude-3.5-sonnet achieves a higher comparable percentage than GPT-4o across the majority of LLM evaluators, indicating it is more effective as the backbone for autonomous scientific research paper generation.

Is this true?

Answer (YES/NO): YES